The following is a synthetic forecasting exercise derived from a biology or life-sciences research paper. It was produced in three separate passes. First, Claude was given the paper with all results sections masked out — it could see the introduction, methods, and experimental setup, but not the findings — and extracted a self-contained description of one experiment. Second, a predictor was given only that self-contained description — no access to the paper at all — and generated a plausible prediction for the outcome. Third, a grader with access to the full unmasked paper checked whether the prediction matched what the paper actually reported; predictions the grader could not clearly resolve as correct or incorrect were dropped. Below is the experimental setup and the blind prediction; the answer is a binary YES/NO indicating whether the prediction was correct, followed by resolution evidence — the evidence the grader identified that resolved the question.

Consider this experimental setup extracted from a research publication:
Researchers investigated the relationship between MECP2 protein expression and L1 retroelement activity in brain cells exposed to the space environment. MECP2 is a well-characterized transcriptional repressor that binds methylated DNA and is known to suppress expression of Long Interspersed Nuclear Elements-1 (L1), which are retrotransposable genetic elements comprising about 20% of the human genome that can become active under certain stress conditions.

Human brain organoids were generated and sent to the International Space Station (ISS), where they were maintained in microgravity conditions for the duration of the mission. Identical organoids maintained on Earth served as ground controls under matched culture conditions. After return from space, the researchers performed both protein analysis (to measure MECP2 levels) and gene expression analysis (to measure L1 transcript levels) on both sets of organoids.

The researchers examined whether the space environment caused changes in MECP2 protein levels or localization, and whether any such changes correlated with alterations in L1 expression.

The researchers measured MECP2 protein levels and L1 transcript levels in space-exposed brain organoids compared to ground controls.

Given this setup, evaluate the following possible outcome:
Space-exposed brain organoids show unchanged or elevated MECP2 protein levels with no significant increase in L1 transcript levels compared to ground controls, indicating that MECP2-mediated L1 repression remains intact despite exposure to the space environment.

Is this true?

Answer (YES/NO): NO